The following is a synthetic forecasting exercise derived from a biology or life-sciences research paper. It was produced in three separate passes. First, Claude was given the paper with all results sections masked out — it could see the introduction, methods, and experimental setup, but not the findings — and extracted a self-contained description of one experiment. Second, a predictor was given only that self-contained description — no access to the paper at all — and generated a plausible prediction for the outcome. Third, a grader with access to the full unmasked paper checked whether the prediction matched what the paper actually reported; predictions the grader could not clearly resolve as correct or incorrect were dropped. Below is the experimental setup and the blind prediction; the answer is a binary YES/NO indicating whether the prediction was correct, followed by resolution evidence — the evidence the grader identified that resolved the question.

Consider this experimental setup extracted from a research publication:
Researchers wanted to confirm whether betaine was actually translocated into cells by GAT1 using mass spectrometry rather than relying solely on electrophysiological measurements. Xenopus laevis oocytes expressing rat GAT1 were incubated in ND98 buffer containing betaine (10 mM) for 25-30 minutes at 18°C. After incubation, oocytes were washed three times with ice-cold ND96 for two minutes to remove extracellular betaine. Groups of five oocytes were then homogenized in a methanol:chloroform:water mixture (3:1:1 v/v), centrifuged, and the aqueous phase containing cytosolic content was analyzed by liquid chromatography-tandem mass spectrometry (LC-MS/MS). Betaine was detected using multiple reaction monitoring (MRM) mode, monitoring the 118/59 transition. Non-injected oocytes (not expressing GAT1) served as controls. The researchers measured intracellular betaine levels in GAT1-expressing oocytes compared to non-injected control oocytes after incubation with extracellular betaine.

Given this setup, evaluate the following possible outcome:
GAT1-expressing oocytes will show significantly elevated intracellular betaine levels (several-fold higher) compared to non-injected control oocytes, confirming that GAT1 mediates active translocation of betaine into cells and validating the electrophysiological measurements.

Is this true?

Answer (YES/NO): YES